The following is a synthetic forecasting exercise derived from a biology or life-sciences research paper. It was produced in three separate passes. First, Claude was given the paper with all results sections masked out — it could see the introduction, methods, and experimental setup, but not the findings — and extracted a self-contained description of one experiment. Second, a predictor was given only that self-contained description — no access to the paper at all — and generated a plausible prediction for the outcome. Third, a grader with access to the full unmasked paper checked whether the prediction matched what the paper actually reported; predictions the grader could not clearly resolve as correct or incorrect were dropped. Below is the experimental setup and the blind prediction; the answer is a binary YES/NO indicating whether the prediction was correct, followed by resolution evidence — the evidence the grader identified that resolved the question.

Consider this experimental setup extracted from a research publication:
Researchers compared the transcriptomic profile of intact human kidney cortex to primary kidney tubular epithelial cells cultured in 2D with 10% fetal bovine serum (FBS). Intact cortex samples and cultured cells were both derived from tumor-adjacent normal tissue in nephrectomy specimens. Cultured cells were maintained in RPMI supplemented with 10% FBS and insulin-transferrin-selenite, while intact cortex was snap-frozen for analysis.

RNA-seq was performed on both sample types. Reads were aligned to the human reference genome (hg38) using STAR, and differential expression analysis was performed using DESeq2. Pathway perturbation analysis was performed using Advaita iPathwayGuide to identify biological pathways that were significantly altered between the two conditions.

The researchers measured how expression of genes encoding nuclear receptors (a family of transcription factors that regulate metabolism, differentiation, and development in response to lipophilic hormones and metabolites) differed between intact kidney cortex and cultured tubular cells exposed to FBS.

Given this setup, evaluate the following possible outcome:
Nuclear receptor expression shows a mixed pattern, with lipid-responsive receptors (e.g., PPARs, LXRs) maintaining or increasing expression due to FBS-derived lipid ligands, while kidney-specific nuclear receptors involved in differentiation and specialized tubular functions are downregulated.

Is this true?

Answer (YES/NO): NO